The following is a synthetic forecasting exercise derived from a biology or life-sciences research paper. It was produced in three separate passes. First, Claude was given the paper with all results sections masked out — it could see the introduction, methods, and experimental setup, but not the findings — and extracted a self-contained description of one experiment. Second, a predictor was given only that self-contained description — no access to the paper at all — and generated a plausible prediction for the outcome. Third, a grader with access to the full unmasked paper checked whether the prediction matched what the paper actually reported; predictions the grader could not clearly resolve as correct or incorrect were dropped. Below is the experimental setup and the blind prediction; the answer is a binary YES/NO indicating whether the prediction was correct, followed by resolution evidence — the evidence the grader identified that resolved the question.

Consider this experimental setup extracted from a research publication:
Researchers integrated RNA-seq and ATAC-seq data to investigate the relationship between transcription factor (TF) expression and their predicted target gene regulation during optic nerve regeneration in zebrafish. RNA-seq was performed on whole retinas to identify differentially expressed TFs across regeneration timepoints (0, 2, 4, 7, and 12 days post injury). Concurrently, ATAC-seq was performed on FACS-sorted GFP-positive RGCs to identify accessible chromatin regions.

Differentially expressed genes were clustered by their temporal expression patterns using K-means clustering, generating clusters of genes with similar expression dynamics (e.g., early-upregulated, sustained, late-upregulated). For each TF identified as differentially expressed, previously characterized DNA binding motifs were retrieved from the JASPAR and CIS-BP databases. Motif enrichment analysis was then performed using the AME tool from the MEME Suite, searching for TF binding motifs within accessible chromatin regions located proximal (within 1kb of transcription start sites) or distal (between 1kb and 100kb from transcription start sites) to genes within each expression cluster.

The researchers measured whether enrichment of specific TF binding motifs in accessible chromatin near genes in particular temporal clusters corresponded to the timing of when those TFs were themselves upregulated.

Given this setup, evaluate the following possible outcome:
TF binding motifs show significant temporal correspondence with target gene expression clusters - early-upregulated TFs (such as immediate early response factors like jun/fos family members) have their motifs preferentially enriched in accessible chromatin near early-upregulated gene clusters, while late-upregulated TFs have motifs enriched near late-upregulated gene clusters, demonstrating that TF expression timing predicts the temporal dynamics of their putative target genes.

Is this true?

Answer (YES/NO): YES